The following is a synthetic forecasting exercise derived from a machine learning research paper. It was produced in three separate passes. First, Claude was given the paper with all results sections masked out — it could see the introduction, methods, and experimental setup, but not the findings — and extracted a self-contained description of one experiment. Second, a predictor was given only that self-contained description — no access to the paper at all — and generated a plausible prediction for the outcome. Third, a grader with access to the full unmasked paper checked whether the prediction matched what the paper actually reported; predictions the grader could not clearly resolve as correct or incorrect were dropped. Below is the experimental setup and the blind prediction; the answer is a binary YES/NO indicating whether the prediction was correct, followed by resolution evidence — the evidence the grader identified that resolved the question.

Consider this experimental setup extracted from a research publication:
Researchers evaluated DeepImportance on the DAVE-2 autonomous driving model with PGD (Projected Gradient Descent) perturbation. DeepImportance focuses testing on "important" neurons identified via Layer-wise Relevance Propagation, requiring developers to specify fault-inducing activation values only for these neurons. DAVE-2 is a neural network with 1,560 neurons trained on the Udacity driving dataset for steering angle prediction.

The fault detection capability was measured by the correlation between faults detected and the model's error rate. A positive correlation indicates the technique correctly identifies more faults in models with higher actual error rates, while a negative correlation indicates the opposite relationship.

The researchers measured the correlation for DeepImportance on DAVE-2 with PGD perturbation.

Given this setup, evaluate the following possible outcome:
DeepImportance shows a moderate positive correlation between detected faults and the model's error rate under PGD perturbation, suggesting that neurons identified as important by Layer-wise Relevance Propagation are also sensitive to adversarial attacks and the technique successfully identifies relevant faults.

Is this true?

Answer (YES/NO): NO